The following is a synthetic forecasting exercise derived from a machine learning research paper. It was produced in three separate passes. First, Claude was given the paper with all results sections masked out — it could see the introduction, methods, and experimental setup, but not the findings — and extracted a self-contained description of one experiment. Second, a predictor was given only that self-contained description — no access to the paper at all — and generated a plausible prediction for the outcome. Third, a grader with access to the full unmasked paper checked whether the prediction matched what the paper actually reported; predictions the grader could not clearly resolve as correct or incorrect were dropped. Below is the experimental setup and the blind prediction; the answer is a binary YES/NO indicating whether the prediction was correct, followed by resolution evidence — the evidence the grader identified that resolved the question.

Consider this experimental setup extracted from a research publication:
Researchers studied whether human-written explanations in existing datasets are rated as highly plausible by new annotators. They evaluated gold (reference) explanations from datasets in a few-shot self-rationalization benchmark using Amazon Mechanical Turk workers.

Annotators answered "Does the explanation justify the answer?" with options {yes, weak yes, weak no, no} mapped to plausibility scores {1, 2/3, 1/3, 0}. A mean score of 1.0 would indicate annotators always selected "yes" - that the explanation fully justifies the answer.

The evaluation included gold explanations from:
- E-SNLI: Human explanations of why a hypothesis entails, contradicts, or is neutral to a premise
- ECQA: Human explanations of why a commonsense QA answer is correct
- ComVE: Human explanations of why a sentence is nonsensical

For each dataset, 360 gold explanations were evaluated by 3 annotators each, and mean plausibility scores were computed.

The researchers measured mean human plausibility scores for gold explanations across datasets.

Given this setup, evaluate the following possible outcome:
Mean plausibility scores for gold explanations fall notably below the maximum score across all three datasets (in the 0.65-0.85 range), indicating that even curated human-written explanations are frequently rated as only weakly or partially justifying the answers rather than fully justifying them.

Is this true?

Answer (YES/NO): YES